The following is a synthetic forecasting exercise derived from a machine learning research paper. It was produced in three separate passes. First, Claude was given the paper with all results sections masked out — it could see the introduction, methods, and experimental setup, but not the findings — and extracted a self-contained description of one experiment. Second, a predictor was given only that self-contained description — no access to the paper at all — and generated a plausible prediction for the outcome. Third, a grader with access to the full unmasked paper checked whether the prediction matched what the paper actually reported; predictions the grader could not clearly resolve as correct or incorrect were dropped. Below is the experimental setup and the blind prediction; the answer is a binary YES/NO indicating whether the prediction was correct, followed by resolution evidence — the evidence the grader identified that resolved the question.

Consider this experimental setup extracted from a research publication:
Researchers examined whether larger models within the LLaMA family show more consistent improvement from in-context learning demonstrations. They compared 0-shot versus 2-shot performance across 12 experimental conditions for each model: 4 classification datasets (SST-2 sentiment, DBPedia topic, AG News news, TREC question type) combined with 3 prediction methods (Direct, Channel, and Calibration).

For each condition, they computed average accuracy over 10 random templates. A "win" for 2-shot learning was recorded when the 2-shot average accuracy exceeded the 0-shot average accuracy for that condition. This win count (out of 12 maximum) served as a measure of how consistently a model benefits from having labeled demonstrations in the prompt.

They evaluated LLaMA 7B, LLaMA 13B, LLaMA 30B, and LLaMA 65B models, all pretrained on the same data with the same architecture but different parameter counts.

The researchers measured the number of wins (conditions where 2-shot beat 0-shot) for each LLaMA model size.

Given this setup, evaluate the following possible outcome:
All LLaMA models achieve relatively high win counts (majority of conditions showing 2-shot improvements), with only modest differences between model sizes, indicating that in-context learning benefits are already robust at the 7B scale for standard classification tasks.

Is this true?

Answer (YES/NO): YES